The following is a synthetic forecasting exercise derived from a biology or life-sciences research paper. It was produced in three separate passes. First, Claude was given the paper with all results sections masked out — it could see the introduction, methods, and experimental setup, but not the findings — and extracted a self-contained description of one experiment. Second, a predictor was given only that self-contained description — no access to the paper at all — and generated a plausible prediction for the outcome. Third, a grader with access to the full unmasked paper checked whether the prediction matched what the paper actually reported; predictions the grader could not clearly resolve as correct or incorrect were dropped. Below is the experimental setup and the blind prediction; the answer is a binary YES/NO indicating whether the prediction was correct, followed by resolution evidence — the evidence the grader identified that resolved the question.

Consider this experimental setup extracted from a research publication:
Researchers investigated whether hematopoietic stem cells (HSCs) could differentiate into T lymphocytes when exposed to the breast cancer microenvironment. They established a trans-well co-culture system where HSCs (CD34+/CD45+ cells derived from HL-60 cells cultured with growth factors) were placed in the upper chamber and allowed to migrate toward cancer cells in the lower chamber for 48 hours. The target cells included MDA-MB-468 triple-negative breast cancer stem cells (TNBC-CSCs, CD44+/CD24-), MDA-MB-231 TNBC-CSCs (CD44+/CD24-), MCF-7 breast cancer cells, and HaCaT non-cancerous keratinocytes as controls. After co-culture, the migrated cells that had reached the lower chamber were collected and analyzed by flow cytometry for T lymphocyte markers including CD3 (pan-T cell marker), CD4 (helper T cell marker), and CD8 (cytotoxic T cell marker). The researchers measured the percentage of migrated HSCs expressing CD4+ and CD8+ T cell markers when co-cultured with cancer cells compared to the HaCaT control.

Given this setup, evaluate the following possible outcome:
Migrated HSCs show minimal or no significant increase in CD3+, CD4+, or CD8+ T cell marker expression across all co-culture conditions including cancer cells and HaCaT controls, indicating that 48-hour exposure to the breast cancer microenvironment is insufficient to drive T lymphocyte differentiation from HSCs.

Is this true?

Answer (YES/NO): NO